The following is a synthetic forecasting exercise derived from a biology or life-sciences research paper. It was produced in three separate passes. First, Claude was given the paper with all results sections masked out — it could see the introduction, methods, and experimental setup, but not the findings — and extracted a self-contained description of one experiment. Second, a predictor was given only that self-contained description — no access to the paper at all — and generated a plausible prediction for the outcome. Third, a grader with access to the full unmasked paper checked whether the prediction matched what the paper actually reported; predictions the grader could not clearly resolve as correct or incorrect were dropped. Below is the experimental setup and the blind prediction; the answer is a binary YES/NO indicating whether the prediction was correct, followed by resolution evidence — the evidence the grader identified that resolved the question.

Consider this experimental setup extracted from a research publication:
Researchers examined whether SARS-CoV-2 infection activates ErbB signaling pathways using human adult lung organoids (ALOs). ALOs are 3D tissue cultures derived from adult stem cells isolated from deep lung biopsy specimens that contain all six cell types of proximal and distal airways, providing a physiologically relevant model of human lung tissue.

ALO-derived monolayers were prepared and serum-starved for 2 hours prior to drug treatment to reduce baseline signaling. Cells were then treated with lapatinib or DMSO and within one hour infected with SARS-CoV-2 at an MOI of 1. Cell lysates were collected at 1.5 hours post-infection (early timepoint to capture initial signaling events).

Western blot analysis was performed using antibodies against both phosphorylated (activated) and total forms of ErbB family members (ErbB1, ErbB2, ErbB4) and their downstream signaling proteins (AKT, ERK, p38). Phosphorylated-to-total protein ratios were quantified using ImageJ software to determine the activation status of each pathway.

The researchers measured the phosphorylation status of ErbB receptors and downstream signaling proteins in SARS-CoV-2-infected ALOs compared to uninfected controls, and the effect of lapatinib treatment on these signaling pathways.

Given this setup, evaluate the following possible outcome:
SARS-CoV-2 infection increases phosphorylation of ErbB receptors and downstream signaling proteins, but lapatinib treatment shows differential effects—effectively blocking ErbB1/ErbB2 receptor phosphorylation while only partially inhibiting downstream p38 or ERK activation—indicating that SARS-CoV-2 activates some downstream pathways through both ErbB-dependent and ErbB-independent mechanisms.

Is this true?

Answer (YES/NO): NO